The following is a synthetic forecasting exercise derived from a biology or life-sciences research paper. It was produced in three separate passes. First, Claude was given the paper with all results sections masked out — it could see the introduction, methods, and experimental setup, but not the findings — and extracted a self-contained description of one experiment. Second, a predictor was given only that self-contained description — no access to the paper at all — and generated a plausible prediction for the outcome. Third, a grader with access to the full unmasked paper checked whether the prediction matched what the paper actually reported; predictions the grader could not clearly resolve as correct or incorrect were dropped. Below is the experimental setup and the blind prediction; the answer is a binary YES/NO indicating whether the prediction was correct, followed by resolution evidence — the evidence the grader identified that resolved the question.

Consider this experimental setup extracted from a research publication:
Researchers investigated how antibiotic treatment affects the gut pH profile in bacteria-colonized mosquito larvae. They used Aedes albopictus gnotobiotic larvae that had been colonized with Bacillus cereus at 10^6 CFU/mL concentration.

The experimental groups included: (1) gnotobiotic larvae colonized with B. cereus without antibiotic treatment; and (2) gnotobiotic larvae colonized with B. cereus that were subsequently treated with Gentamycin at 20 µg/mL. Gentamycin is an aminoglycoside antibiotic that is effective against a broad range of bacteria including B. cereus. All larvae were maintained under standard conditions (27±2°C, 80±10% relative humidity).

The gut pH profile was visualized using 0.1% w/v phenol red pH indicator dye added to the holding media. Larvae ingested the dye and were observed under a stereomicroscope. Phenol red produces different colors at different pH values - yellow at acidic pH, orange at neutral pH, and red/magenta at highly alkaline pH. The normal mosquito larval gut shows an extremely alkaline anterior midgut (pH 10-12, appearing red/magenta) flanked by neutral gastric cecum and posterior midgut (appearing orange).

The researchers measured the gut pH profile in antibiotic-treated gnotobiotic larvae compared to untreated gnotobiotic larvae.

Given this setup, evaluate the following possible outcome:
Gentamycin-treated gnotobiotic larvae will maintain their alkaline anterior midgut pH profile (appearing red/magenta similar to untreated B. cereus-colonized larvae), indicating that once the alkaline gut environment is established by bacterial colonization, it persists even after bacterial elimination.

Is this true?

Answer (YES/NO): NO